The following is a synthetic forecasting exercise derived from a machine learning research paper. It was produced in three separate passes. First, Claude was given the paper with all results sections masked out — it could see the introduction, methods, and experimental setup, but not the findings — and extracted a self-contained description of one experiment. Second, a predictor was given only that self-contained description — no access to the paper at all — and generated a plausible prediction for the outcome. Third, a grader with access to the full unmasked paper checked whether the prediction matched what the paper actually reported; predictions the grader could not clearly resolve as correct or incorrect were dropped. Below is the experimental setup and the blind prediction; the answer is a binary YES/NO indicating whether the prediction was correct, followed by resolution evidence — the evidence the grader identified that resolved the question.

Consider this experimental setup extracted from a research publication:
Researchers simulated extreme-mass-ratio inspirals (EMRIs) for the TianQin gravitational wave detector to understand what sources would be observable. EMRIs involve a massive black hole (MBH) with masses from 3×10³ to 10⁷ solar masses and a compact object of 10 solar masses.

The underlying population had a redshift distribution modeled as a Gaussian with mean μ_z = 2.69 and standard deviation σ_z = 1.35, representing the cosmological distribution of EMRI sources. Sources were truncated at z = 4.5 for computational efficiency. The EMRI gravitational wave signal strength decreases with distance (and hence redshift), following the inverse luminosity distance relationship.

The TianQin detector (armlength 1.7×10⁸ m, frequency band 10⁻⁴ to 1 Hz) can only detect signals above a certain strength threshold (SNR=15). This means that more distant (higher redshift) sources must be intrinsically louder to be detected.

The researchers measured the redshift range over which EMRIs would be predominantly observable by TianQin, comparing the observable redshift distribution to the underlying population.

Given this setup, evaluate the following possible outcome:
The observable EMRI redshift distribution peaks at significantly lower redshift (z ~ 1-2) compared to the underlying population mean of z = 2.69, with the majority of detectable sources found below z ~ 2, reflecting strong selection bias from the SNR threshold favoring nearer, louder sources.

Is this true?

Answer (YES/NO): YES